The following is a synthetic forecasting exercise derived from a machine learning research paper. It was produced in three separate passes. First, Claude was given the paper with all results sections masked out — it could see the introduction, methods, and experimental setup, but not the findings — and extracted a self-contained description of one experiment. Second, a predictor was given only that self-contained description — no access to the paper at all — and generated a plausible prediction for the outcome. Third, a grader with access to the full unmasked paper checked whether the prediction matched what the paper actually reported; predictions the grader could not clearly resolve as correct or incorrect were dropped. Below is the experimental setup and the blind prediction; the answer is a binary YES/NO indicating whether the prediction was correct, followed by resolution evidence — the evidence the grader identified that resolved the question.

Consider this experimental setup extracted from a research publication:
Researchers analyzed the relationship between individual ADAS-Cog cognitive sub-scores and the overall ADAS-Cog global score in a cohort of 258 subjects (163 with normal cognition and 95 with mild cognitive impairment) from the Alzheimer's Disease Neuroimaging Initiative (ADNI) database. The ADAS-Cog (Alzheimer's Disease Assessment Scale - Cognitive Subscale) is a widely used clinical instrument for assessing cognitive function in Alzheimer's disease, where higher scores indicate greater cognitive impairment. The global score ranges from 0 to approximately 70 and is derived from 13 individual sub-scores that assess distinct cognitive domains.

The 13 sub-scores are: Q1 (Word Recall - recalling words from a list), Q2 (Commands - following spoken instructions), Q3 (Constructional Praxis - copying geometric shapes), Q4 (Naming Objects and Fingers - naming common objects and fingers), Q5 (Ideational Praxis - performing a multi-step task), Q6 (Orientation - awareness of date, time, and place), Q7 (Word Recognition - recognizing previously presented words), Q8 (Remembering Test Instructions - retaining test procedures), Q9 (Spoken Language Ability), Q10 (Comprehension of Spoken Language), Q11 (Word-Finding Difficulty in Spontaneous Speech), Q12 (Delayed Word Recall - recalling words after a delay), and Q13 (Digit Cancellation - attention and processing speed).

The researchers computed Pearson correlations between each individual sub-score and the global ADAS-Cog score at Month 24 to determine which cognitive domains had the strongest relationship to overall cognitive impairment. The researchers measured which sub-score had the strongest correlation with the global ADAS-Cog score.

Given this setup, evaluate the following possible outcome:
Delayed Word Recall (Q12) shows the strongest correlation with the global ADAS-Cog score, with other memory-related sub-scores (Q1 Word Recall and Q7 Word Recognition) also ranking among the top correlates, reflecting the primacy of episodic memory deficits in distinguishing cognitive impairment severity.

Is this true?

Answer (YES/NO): NO